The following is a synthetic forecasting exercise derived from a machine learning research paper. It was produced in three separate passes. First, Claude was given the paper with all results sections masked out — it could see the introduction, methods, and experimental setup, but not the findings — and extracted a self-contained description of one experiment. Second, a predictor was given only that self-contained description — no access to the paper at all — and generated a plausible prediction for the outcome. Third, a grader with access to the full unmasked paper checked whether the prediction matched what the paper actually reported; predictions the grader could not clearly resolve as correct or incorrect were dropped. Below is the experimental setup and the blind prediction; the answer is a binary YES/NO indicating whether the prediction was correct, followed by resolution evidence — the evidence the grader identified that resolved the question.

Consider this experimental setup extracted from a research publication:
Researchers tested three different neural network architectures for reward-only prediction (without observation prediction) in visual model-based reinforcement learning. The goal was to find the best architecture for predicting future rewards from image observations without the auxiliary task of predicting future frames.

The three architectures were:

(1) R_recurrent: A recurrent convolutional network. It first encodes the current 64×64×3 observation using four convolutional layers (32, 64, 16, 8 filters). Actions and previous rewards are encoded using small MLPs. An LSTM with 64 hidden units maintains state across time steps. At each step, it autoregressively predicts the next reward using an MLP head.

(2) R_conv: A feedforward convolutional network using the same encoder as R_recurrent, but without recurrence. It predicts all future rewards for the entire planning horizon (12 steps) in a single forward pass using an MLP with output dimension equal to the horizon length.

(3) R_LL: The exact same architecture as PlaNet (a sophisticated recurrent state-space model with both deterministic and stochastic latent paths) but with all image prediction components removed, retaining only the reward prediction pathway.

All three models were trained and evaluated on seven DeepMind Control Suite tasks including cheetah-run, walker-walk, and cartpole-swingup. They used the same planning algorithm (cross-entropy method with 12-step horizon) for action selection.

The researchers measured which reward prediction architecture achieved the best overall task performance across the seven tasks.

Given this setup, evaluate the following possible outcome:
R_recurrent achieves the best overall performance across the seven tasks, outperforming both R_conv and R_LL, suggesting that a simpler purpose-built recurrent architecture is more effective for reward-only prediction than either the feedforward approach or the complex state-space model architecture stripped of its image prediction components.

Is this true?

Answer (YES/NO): YES